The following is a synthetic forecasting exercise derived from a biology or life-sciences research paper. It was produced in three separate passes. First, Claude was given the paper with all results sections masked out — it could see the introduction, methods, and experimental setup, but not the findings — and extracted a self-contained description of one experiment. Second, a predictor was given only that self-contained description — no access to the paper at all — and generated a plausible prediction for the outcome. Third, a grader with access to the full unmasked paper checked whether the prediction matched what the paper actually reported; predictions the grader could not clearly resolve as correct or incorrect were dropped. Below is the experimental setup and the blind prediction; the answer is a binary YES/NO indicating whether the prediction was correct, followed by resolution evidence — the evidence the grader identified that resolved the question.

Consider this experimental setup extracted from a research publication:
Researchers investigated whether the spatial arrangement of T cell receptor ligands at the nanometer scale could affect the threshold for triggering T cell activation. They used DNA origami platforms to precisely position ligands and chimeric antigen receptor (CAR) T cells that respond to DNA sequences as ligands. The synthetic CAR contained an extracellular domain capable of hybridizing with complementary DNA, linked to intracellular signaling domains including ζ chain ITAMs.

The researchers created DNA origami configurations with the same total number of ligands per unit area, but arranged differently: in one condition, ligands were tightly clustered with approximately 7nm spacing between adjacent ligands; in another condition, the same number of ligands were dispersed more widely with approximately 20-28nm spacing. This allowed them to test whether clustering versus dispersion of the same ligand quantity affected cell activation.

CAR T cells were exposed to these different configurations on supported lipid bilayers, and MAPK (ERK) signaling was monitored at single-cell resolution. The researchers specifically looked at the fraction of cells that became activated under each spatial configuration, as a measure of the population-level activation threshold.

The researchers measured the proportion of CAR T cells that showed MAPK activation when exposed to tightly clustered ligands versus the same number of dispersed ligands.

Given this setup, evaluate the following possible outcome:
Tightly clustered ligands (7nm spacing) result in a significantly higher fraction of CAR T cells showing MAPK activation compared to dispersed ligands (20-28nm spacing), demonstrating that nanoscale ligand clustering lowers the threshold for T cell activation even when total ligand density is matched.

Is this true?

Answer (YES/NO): YES